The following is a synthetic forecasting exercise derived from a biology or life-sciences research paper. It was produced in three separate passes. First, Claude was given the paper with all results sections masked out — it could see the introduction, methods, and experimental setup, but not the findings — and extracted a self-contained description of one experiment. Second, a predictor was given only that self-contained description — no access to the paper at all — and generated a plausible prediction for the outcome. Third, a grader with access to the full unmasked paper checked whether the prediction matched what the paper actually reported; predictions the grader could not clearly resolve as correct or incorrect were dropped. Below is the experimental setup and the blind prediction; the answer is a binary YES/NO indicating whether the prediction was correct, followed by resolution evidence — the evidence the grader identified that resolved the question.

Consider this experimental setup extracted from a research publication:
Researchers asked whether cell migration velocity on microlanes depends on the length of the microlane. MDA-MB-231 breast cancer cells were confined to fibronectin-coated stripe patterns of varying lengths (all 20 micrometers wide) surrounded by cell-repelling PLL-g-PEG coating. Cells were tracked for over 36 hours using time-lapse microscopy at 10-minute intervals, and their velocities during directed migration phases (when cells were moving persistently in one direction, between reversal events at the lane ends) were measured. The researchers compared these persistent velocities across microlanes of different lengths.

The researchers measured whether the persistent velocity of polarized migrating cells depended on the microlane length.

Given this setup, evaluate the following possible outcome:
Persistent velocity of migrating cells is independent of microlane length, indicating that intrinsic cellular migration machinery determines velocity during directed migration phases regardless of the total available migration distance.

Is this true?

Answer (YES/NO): YES